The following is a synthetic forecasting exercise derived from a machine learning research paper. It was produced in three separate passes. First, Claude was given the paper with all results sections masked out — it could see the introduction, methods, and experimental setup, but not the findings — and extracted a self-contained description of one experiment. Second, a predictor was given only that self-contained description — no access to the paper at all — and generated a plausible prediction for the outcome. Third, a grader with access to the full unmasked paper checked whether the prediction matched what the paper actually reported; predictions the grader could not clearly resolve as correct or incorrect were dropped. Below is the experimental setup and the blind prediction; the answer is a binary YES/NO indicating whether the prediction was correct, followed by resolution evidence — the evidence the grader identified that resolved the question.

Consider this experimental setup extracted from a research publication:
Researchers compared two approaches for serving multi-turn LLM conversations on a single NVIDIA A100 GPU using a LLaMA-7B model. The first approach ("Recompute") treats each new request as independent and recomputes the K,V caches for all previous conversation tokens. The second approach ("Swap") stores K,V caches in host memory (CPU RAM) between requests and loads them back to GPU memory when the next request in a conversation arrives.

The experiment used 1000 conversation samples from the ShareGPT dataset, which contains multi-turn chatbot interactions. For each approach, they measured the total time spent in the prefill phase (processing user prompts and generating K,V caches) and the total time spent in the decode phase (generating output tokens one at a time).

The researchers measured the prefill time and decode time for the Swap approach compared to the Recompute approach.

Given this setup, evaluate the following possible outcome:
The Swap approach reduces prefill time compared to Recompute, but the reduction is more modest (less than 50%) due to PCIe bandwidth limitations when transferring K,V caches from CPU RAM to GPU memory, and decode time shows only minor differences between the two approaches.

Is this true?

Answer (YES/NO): NO